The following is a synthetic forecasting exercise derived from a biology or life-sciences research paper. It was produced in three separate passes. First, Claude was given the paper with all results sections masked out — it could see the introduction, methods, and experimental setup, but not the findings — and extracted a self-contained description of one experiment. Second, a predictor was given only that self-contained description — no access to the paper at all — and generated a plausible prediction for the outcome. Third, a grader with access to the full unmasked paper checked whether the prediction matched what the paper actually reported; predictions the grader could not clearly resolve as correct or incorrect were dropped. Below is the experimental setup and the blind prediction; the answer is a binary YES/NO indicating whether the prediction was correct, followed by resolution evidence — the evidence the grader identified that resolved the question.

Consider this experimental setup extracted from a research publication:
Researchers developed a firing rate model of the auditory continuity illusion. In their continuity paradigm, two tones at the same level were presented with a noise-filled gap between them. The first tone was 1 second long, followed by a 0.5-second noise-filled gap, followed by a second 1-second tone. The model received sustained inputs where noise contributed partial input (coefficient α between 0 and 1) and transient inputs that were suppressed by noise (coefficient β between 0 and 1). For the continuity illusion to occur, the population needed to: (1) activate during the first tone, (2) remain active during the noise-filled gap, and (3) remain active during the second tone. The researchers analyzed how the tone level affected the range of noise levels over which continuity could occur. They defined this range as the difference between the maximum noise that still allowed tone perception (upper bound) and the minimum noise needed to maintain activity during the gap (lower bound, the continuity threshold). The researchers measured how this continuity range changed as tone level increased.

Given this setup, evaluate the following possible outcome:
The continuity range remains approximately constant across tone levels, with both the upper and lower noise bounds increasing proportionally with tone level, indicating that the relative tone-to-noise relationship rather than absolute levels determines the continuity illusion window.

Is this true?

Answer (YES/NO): NO